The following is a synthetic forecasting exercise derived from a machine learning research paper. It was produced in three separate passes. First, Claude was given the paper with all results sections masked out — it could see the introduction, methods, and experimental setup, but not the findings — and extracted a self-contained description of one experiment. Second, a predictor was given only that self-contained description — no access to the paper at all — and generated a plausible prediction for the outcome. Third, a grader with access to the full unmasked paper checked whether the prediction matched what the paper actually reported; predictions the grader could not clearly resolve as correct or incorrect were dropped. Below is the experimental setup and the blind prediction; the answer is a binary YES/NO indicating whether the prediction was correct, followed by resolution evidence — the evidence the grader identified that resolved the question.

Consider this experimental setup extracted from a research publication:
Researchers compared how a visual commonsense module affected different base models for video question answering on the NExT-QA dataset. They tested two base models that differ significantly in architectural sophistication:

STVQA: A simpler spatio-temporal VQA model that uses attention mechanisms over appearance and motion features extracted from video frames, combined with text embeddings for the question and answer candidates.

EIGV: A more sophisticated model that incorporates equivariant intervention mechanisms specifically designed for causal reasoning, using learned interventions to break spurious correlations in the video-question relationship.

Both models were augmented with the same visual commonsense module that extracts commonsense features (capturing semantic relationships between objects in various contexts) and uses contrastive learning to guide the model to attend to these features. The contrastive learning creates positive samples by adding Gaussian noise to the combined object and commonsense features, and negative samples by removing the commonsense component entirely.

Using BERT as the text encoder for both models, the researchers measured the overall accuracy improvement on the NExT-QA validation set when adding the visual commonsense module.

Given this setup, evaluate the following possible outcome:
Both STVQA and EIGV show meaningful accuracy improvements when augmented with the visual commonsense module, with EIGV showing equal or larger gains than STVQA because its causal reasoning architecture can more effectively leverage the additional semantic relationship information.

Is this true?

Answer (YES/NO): NO